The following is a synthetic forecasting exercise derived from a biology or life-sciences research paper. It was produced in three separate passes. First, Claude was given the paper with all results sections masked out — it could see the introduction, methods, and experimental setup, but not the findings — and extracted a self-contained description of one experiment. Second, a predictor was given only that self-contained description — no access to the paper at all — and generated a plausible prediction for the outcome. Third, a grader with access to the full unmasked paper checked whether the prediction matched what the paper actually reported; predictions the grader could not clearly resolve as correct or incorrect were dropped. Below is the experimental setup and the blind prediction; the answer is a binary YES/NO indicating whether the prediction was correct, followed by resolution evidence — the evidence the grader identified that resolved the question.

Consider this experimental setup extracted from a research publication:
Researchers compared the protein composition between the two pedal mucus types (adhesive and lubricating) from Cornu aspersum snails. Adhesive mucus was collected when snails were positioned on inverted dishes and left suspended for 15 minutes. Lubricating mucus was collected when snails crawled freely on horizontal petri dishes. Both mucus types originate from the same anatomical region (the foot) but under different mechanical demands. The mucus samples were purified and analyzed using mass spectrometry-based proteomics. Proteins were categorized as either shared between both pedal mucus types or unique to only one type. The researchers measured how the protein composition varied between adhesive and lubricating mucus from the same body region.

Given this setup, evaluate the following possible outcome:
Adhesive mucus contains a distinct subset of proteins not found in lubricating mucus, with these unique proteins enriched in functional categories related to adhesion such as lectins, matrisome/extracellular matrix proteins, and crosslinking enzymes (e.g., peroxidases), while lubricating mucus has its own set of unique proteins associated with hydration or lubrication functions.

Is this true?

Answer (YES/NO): NO